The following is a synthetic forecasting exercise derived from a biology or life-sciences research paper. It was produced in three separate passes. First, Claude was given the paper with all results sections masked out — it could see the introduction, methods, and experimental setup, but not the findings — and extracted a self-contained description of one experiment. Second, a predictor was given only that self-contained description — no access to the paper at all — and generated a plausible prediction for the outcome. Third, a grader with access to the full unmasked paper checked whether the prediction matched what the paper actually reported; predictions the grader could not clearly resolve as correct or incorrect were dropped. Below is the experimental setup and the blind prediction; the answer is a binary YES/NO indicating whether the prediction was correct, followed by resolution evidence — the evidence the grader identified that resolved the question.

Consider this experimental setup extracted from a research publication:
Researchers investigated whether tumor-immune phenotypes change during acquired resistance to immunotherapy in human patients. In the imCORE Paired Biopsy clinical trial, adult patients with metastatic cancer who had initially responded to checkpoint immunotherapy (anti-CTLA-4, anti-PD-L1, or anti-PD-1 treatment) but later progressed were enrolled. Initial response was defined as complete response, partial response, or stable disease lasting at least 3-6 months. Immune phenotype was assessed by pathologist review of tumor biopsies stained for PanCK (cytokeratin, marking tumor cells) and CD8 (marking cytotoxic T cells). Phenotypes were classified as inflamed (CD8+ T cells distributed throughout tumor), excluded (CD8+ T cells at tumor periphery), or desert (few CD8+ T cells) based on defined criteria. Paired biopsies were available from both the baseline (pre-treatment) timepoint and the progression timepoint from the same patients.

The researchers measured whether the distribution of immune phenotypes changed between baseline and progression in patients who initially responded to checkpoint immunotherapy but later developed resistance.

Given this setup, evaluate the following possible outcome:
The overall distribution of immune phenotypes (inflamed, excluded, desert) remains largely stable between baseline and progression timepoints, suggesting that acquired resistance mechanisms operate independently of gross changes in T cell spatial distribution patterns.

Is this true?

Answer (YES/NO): NO